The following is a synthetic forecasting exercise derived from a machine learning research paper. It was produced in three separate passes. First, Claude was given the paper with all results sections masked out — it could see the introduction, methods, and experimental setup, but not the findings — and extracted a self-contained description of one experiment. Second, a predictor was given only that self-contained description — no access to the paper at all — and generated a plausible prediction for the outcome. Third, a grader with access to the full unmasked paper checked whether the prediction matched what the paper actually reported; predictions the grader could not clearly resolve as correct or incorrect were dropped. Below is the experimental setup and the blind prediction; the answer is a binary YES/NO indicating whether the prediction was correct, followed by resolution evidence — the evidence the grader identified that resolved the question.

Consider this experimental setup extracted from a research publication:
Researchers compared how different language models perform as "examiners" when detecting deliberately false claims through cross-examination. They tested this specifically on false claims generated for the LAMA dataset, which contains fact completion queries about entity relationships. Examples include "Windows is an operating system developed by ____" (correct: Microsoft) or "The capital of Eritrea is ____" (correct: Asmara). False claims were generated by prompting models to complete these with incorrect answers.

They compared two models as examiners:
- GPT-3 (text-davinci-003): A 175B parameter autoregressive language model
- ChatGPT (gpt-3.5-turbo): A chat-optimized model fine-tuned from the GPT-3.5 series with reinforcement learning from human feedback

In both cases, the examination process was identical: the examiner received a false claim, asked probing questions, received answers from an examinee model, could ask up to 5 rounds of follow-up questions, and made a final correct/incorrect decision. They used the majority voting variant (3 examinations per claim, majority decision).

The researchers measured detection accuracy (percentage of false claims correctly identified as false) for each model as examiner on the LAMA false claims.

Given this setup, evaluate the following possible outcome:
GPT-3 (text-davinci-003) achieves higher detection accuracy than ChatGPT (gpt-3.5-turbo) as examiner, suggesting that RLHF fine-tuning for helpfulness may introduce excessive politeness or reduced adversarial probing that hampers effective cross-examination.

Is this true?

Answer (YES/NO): NO